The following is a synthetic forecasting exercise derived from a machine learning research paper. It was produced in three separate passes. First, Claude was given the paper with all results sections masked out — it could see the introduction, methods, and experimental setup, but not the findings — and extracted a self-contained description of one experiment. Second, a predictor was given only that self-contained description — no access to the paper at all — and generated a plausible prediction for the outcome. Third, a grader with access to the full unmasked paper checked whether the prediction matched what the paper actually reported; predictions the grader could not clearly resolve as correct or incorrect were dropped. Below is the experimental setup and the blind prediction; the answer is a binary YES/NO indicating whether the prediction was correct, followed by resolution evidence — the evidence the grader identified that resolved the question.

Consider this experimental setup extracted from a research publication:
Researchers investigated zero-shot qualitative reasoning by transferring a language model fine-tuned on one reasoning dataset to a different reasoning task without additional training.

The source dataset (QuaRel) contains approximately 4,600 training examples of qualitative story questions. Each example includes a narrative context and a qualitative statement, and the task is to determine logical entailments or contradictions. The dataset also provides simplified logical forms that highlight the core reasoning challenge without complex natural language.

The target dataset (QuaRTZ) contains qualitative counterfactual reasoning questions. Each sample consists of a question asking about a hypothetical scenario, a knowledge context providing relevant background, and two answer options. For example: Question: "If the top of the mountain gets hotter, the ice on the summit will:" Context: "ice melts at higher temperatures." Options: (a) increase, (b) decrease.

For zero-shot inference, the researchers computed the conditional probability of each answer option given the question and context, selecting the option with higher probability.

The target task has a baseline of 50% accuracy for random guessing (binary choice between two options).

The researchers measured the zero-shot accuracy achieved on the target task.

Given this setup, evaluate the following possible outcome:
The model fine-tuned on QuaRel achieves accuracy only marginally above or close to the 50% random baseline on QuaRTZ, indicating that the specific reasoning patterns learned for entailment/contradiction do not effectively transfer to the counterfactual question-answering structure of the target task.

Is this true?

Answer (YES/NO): NO